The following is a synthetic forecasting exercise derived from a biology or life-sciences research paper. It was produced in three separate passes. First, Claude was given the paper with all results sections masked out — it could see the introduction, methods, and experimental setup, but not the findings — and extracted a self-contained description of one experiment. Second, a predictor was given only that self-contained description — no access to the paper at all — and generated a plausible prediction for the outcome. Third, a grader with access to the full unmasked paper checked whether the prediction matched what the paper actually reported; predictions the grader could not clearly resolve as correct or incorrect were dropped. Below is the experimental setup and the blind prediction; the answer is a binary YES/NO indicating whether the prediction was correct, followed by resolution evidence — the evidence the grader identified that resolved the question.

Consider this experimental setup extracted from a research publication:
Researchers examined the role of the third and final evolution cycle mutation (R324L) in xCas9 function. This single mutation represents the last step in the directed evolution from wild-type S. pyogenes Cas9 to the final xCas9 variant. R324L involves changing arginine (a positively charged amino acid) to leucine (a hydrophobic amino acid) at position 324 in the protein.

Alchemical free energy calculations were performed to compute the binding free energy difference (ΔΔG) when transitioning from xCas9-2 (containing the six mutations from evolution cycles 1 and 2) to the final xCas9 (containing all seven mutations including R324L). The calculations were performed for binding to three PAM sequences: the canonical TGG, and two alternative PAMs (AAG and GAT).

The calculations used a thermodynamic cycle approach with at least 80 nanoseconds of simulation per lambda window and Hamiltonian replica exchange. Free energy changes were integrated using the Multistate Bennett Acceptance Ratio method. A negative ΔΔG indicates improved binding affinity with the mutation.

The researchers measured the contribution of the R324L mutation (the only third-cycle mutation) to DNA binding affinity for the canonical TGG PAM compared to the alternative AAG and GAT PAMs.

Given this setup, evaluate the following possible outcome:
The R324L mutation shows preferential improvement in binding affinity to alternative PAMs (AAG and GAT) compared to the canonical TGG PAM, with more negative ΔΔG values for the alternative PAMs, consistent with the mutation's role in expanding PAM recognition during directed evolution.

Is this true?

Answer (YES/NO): NO